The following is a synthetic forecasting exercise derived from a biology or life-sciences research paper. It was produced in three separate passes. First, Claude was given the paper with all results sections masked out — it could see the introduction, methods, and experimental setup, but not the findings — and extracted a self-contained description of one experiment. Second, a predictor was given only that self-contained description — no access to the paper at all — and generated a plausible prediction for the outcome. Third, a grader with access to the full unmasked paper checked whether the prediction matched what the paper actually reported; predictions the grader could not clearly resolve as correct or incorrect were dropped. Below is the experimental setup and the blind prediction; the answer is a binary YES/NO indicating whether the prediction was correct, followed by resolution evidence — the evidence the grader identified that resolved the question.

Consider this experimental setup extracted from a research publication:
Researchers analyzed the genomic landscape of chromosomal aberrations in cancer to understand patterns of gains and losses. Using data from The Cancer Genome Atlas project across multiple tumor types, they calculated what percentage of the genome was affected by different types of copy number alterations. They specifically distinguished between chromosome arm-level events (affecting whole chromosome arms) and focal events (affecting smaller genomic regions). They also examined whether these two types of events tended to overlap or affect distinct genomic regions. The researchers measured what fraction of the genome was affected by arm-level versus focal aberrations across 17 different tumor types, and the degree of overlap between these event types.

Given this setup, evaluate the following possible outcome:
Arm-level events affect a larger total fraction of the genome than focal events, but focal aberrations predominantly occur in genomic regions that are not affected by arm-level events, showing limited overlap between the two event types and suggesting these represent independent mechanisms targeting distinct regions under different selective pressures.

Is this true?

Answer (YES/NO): YES